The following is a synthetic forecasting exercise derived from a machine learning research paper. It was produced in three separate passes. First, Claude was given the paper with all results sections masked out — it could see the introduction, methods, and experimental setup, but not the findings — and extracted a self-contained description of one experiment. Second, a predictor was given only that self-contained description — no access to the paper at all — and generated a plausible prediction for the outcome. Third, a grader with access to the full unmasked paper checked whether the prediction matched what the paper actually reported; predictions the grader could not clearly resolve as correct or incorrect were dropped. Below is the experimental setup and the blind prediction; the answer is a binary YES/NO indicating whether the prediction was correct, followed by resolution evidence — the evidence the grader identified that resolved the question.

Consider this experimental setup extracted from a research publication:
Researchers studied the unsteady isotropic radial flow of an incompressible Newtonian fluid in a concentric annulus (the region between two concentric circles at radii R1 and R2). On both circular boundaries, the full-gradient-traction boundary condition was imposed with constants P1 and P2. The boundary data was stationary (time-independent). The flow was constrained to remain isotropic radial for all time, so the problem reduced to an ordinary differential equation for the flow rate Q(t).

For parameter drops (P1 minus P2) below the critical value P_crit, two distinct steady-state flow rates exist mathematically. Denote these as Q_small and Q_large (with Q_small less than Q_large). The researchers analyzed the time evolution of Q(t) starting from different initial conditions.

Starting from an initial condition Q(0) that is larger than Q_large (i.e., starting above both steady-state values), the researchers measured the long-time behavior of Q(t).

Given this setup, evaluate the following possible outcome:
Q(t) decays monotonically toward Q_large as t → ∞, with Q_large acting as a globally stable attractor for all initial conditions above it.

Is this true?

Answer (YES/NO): NO